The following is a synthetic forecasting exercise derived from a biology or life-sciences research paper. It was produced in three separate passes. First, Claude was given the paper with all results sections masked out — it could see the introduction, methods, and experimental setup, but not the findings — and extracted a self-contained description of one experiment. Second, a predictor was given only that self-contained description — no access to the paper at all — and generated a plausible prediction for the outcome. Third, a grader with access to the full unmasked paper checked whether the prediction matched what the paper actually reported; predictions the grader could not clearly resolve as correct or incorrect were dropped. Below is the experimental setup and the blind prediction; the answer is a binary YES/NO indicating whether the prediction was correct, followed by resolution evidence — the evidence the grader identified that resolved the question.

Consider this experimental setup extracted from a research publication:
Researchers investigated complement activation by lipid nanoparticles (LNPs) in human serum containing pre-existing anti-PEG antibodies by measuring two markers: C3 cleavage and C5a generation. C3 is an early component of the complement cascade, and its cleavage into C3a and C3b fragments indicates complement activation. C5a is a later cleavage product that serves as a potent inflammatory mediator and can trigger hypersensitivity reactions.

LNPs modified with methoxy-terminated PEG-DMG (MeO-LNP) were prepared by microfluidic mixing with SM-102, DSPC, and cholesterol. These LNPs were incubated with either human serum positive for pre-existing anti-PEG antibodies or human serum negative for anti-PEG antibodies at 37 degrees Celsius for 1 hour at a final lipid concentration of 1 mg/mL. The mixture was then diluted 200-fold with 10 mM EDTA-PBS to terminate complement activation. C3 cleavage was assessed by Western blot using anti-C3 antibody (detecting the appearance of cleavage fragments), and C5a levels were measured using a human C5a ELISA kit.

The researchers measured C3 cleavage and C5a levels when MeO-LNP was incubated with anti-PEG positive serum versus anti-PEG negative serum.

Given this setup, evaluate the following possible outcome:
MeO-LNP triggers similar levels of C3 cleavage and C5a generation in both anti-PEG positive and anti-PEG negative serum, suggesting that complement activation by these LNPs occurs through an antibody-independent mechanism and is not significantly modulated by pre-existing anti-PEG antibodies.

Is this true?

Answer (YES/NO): NO